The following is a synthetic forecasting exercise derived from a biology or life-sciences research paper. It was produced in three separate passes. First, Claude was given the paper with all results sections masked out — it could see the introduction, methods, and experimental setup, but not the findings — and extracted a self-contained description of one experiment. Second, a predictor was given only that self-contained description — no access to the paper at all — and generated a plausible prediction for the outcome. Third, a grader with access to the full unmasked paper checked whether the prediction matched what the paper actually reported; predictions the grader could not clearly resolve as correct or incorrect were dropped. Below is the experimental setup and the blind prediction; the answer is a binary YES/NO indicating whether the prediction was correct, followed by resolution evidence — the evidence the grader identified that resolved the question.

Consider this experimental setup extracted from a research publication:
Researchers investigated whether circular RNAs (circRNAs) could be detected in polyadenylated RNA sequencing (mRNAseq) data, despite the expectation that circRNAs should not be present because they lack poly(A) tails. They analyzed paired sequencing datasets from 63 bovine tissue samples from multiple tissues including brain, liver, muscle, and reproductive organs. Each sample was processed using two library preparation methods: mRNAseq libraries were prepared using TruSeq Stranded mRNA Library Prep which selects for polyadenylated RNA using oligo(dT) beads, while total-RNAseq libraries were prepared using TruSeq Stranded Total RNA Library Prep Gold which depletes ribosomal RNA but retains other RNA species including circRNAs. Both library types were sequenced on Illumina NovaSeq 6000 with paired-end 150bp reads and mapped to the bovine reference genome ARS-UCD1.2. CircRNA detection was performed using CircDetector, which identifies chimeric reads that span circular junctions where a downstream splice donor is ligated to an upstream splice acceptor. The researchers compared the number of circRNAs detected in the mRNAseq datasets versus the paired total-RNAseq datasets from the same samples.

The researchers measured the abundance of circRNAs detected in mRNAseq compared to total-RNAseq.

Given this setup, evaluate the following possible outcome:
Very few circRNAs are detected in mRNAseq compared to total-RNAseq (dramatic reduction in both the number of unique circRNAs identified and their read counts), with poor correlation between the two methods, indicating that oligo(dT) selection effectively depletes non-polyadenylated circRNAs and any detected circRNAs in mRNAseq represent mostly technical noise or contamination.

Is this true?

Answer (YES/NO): NO